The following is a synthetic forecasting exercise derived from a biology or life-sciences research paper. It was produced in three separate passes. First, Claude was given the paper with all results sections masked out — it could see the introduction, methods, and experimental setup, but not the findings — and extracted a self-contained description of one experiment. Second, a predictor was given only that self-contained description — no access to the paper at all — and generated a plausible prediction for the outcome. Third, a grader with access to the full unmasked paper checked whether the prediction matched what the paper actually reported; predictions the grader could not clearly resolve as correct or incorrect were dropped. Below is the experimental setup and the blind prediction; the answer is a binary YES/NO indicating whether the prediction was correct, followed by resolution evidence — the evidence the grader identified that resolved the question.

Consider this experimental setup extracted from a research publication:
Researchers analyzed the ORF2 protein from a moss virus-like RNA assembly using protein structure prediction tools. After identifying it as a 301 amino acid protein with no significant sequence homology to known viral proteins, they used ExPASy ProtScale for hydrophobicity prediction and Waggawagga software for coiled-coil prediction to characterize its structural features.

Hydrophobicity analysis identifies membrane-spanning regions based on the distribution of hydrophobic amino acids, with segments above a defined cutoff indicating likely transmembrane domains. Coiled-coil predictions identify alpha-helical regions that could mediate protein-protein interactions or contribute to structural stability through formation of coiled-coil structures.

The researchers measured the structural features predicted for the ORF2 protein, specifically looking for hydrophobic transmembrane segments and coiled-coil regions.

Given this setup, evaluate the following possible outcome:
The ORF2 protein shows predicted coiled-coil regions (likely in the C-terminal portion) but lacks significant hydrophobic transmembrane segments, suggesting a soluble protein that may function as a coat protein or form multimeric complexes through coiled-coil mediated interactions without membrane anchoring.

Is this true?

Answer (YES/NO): NO